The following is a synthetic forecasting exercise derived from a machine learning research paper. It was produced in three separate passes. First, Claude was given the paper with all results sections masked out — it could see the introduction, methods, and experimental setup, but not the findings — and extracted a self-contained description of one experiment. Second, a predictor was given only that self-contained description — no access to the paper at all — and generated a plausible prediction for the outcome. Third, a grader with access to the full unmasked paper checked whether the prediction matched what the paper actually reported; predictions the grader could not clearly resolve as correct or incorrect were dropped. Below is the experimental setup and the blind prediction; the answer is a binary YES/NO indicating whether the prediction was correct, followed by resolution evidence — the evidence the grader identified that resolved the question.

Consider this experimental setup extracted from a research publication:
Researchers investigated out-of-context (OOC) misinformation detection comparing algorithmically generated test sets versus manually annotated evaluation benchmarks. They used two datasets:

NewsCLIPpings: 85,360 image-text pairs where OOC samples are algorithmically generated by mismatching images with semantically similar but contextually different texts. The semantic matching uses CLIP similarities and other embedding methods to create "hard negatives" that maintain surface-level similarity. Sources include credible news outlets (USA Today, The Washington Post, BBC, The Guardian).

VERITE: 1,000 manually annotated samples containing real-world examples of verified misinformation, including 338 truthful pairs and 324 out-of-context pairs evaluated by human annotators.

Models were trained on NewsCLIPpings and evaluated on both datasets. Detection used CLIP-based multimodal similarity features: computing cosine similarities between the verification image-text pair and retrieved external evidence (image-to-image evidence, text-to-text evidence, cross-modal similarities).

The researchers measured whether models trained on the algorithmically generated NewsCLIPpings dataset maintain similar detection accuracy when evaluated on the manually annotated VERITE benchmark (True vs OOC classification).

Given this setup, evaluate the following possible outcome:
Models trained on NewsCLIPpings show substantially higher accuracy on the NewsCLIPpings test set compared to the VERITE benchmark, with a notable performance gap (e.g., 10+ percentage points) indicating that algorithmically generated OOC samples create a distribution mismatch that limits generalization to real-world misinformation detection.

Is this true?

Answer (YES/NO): YES